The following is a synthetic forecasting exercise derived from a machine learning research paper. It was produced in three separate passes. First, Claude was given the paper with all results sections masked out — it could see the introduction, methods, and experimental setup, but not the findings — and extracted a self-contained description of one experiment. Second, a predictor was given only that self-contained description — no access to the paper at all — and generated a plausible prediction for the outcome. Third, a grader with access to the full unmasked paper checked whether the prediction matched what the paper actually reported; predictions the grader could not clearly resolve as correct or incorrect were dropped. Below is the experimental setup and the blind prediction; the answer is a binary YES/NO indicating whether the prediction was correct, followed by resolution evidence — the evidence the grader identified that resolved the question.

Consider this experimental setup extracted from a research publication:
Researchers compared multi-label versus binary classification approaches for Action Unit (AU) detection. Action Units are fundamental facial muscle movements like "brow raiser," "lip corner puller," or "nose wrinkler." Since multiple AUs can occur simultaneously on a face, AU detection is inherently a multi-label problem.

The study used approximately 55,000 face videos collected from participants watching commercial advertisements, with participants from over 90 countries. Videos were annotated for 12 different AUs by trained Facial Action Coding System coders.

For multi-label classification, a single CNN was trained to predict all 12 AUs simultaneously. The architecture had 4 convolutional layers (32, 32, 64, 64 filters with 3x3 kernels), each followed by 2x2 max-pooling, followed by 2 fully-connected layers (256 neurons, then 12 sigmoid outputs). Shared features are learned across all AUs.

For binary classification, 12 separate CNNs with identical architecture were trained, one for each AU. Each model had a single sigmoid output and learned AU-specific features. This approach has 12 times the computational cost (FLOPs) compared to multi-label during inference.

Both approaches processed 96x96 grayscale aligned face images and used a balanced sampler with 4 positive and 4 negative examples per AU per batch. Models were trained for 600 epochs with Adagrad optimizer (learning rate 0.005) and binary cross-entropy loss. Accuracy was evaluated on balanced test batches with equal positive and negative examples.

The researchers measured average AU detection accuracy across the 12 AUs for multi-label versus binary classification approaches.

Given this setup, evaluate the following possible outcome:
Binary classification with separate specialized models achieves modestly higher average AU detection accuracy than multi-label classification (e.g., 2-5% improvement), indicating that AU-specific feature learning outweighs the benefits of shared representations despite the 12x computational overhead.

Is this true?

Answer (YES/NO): NO